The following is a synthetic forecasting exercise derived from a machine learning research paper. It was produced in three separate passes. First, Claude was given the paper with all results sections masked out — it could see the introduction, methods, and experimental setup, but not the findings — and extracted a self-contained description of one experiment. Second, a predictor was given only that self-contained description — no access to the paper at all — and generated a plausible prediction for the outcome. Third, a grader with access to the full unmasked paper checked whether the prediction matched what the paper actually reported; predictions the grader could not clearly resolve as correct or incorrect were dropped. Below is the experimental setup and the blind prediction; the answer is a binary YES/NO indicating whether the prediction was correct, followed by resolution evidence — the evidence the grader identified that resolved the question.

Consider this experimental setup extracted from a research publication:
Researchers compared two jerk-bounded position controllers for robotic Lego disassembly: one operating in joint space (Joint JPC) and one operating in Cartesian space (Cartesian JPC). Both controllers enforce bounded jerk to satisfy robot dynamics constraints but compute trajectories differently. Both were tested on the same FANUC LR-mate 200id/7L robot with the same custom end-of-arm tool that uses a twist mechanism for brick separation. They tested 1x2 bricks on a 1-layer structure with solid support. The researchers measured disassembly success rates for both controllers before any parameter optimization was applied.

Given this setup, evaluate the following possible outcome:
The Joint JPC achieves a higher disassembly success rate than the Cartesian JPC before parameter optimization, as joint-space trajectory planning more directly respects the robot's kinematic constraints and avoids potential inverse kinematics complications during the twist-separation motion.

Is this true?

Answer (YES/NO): YES